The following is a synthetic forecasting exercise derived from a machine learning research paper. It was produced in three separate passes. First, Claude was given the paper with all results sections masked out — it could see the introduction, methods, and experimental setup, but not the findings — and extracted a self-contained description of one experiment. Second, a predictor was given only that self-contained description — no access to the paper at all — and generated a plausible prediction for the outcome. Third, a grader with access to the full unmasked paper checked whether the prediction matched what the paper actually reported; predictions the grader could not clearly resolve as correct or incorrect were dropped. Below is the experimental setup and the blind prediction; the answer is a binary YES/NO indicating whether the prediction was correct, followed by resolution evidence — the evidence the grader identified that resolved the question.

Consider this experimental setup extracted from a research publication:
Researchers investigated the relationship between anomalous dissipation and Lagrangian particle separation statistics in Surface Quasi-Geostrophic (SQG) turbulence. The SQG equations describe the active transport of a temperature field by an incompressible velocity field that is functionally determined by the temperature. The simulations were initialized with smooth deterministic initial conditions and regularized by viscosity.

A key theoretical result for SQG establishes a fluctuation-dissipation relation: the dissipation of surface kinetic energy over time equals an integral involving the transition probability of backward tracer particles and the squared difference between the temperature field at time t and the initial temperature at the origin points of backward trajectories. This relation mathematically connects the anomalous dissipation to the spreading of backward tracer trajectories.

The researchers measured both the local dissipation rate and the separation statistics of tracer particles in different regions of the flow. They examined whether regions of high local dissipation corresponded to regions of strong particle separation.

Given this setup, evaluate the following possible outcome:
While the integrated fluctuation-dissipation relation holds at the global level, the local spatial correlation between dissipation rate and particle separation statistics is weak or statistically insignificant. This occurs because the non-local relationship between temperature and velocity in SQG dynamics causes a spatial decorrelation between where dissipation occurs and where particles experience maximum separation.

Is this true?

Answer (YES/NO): NO